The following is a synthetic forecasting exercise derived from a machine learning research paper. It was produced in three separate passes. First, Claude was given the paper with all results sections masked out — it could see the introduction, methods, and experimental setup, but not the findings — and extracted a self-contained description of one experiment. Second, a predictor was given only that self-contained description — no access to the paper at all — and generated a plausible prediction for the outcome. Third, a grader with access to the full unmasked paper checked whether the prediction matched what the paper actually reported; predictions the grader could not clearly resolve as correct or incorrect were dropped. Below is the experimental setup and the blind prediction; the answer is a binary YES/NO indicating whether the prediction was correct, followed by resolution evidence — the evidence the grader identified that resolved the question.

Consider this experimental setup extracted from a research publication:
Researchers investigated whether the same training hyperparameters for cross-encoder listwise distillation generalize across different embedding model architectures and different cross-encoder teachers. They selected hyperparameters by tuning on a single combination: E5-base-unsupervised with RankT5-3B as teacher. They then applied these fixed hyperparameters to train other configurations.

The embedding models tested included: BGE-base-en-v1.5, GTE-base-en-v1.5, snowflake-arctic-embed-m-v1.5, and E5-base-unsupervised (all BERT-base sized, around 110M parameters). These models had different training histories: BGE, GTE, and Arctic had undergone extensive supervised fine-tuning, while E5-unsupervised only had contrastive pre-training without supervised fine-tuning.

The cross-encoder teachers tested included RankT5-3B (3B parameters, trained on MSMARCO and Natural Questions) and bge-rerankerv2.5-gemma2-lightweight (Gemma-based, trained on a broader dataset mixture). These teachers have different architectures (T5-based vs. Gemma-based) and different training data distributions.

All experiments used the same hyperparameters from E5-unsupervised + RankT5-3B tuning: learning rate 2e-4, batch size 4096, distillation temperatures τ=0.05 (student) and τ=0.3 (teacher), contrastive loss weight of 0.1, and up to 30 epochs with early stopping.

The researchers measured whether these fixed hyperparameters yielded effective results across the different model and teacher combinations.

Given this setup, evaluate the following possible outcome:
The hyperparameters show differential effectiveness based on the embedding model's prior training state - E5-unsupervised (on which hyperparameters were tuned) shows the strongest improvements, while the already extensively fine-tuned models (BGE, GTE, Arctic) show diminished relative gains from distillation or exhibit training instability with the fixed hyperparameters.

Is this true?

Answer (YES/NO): NO